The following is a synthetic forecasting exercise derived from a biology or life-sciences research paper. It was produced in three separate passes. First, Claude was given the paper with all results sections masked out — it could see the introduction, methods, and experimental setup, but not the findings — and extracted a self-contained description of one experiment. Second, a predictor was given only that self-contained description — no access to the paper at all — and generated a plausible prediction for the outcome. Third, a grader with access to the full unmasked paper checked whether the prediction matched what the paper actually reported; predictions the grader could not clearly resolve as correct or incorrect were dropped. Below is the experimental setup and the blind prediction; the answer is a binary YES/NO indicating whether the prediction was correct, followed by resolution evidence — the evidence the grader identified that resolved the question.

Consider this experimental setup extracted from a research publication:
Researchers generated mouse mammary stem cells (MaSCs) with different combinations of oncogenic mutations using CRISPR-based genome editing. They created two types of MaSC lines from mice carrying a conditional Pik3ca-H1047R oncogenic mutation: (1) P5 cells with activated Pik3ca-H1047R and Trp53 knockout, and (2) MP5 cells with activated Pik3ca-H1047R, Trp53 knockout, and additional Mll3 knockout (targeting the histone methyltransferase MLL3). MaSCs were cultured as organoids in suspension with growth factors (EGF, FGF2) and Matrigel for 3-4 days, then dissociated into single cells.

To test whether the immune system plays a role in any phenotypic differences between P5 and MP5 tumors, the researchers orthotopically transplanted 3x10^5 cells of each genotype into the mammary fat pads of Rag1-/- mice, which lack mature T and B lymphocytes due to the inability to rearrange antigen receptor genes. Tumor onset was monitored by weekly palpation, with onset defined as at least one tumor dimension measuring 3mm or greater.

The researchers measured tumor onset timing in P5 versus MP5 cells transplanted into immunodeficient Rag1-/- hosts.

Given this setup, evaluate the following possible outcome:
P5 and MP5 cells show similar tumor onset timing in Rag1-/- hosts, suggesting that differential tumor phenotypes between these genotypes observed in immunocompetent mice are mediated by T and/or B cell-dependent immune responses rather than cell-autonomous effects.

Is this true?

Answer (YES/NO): NO